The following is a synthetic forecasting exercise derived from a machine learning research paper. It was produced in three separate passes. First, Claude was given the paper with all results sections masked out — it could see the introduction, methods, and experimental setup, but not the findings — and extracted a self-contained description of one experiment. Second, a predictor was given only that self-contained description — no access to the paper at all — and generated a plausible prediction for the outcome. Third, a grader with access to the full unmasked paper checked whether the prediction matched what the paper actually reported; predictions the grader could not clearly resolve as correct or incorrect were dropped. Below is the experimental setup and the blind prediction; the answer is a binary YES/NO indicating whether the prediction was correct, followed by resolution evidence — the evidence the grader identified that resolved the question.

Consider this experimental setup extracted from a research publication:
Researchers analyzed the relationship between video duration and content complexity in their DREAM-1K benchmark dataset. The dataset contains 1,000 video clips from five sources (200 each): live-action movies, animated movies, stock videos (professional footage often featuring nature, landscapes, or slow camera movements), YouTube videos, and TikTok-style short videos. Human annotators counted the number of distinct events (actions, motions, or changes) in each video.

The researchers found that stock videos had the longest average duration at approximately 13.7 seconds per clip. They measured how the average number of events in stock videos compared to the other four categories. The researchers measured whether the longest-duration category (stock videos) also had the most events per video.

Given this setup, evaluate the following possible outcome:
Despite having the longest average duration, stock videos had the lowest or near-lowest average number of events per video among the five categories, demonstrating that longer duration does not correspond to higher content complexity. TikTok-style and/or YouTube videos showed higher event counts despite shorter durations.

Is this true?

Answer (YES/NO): YES